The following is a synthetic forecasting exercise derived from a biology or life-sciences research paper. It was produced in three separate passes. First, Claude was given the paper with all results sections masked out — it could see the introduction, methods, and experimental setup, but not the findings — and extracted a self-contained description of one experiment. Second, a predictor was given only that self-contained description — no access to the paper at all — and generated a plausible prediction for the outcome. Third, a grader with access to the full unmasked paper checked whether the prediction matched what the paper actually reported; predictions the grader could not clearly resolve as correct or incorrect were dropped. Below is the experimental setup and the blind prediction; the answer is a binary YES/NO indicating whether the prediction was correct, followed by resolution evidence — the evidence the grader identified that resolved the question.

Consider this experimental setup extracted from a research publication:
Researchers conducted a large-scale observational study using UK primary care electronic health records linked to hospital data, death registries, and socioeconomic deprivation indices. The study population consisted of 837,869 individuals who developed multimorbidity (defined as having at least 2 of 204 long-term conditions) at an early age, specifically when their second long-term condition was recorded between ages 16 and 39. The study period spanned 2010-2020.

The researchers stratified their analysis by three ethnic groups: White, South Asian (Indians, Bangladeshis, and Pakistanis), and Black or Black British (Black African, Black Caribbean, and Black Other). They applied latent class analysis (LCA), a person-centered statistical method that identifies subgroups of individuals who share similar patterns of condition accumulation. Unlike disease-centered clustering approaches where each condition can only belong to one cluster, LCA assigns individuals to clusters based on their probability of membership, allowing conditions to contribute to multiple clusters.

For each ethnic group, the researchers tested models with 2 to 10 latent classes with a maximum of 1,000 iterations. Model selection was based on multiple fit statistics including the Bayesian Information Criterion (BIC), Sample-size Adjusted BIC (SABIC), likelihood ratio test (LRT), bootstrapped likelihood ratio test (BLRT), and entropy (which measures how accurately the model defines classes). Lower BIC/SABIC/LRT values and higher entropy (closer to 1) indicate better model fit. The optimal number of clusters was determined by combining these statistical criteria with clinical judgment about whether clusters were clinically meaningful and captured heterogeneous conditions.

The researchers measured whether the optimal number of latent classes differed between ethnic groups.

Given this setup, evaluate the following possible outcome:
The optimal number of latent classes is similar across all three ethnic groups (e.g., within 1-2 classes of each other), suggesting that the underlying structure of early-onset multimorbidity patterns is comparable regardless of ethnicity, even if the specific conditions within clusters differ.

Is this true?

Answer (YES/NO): YES